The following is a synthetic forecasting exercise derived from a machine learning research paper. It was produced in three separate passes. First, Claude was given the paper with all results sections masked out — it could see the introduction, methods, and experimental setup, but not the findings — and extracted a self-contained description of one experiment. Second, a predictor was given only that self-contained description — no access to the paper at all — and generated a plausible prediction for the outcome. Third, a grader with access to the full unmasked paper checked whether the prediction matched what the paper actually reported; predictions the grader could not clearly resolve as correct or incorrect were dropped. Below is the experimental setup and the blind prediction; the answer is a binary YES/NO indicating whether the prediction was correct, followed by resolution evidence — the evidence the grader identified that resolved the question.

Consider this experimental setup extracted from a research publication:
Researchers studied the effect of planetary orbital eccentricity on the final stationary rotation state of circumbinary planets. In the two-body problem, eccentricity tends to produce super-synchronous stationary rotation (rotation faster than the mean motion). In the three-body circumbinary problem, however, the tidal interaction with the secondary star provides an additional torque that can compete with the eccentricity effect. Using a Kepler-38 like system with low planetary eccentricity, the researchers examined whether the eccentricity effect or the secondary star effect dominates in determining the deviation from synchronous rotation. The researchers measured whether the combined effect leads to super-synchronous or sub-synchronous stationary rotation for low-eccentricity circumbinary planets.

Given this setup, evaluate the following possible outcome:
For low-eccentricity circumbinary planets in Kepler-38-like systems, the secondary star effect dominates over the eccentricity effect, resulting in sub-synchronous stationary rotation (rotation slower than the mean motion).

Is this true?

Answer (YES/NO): YES